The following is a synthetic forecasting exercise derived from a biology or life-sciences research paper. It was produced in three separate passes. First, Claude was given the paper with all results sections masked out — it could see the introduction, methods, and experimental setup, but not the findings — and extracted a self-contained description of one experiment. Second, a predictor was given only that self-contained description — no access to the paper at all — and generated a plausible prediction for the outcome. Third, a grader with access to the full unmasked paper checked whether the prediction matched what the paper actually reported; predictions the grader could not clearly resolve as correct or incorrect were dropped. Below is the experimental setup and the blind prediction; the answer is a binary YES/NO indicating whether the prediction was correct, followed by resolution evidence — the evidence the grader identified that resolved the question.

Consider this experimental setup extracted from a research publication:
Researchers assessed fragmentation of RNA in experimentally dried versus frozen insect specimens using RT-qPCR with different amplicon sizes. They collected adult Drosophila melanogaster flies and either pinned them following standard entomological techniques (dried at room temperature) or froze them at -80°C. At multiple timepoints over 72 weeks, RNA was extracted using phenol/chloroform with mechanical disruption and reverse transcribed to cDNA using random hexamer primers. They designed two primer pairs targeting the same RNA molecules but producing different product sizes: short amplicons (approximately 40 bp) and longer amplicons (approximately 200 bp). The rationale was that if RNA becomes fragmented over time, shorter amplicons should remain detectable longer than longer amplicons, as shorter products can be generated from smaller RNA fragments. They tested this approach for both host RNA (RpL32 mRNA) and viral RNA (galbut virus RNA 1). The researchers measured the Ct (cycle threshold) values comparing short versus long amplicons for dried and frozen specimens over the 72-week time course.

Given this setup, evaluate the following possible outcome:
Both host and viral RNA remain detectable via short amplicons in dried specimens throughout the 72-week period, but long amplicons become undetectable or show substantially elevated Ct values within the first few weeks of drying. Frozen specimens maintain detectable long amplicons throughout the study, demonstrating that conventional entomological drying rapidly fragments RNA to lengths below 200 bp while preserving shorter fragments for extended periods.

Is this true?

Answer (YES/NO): NO